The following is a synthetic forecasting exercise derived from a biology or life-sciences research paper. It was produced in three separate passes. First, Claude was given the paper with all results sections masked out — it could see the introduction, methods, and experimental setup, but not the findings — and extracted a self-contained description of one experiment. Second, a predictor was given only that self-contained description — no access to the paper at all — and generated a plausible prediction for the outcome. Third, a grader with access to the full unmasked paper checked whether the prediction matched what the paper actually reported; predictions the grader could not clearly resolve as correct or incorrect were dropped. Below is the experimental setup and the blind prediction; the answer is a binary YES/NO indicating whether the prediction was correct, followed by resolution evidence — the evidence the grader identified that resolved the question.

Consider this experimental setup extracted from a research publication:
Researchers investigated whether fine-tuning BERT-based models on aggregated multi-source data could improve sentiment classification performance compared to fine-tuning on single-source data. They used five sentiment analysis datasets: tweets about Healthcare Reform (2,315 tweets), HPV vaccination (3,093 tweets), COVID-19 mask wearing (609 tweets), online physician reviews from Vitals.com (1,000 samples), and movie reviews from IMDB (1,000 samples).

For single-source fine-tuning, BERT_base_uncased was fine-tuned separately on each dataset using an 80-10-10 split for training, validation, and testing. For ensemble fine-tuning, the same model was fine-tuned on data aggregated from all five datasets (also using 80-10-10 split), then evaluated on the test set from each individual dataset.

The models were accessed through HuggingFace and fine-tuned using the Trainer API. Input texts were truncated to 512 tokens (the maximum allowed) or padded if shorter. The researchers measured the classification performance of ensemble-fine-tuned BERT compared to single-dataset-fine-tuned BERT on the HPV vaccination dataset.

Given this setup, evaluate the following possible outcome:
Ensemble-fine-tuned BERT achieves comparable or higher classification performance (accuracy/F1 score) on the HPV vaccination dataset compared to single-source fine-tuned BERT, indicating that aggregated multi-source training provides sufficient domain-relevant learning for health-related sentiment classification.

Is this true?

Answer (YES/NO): YES